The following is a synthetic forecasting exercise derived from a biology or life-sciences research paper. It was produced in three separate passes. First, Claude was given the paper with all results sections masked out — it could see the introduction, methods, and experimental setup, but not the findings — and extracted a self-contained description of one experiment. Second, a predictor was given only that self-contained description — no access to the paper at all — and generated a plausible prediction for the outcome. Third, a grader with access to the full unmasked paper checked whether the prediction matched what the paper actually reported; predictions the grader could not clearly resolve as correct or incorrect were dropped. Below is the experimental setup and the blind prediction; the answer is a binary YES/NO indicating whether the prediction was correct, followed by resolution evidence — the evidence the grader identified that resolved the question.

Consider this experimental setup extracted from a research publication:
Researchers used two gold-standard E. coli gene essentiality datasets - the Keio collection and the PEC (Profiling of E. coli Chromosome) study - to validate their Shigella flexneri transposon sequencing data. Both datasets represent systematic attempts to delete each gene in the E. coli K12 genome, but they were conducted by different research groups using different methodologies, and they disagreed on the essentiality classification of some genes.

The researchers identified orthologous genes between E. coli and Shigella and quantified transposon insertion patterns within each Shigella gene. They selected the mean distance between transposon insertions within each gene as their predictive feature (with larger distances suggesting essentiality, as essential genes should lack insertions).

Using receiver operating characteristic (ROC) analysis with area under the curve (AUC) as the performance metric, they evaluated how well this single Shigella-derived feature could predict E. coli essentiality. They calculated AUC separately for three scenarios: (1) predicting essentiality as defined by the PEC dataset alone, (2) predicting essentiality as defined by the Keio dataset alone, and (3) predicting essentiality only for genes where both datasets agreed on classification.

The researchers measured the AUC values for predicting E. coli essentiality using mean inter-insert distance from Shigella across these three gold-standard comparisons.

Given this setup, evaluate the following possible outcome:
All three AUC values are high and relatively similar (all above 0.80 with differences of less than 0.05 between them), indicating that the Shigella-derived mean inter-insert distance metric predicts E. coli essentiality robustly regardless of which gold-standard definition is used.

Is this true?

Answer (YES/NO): YES